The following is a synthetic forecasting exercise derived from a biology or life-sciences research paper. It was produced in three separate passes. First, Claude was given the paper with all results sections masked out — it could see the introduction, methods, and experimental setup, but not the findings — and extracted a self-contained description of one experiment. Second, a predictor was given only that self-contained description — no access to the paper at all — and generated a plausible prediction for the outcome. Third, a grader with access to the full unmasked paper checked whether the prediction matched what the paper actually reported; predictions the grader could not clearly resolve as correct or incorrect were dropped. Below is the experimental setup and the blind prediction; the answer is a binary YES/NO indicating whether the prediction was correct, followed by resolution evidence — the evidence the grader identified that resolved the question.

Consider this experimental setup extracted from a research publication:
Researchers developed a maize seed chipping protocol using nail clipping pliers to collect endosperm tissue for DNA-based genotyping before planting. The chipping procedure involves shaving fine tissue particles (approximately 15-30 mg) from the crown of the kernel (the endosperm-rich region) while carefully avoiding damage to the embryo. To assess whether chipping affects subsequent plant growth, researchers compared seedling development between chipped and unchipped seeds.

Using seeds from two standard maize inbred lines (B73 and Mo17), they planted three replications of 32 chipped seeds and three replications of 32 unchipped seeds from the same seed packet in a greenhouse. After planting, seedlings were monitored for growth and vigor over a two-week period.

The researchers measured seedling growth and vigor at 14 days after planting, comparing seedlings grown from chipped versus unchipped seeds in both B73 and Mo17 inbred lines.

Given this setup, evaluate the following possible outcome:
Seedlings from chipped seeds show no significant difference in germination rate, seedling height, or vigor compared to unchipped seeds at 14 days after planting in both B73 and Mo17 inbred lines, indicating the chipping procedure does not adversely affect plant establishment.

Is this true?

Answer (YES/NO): NO